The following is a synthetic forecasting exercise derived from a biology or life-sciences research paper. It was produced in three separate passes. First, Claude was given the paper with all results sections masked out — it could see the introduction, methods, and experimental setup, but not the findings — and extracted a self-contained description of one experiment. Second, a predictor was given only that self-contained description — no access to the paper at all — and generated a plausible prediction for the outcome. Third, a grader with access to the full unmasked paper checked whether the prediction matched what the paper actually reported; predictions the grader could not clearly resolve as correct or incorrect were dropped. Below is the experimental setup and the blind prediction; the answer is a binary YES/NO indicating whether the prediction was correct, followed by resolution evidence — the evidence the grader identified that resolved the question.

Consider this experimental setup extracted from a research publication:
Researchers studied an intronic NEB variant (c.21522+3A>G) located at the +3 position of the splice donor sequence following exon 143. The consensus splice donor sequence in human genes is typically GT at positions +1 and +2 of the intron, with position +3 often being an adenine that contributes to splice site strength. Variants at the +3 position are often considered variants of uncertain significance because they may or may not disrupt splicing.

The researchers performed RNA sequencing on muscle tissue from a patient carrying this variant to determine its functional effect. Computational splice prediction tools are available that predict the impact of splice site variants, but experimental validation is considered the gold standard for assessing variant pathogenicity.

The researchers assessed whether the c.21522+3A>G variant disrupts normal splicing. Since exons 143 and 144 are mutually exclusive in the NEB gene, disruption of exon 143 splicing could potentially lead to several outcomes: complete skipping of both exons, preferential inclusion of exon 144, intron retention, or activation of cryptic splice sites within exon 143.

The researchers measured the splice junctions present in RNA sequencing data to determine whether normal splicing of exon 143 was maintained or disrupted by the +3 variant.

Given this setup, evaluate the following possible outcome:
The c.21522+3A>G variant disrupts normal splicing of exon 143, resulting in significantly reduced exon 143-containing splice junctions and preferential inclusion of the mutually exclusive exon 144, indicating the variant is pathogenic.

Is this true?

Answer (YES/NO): NO